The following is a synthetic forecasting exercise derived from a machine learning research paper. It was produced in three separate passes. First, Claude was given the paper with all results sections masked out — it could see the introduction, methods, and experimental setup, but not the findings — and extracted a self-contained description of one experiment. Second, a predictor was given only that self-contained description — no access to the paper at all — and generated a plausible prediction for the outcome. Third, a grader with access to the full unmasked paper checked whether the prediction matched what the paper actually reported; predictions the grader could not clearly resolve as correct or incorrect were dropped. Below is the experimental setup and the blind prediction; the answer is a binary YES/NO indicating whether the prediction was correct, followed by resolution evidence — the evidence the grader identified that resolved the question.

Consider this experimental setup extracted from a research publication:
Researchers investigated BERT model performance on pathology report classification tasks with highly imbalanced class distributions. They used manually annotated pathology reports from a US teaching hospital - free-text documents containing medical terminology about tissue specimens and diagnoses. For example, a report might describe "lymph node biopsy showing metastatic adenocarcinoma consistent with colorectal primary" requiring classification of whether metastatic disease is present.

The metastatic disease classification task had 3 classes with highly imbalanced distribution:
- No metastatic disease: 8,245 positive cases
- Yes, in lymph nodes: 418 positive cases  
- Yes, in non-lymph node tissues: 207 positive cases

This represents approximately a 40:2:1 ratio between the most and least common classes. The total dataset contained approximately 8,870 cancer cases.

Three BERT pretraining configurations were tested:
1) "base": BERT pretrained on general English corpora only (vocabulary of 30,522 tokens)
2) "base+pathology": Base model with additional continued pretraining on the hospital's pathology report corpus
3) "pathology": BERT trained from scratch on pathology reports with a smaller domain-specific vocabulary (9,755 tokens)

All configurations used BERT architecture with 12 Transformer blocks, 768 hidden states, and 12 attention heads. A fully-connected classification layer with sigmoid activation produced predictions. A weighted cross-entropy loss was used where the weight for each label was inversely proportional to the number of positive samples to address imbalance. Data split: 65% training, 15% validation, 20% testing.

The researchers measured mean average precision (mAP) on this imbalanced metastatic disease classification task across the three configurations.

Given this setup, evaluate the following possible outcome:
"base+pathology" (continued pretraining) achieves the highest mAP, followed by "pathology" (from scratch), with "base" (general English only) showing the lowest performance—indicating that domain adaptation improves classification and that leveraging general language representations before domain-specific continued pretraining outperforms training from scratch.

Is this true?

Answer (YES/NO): YES